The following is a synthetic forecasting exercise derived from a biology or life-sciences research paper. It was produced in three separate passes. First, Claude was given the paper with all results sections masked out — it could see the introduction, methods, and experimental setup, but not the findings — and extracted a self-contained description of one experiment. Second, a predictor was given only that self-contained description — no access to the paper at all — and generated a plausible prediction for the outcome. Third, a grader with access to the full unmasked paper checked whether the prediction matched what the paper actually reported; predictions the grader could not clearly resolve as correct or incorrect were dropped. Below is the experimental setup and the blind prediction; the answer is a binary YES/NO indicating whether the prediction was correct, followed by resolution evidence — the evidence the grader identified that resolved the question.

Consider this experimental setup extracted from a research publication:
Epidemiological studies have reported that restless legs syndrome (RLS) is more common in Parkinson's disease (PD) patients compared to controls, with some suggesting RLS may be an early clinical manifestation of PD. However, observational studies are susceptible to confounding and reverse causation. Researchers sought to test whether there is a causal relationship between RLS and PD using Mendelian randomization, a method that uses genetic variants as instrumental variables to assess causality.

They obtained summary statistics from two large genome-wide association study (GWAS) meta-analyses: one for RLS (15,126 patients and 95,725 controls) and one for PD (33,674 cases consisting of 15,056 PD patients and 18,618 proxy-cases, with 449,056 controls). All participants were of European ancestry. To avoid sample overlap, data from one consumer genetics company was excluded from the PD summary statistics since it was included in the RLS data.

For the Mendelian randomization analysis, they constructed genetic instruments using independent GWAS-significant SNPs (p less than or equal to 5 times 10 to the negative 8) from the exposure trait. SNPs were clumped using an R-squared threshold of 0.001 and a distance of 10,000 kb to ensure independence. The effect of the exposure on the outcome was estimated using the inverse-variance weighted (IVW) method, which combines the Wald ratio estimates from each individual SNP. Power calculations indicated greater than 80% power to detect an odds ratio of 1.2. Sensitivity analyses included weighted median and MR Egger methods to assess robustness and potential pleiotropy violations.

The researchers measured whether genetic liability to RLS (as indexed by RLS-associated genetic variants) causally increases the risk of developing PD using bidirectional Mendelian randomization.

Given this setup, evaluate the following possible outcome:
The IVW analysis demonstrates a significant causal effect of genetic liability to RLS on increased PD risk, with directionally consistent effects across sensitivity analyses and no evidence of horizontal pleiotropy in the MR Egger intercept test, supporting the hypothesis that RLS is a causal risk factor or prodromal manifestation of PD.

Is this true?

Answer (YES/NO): NO